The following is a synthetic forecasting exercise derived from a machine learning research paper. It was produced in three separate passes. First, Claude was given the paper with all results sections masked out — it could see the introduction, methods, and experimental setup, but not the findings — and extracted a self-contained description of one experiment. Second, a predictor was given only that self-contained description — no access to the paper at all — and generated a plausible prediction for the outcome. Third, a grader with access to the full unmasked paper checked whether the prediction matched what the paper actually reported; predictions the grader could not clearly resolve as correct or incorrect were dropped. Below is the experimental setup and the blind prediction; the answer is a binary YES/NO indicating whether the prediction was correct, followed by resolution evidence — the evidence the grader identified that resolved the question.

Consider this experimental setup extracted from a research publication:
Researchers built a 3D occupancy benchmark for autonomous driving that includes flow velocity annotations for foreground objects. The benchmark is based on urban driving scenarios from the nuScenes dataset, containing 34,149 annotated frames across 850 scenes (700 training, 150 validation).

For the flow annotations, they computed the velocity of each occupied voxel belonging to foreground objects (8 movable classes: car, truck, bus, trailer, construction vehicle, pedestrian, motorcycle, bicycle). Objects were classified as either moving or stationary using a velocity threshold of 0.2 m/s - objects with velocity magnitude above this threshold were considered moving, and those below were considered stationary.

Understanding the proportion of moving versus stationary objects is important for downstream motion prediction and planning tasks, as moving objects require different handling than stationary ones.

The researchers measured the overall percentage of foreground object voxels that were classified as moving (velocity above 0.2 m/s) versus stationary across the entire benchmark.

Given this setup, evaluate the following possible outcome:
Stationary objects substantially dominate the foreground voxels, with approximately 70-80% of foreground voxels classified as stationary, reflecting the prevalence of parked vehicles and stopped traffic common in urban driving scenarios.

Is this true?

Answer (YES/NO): NO